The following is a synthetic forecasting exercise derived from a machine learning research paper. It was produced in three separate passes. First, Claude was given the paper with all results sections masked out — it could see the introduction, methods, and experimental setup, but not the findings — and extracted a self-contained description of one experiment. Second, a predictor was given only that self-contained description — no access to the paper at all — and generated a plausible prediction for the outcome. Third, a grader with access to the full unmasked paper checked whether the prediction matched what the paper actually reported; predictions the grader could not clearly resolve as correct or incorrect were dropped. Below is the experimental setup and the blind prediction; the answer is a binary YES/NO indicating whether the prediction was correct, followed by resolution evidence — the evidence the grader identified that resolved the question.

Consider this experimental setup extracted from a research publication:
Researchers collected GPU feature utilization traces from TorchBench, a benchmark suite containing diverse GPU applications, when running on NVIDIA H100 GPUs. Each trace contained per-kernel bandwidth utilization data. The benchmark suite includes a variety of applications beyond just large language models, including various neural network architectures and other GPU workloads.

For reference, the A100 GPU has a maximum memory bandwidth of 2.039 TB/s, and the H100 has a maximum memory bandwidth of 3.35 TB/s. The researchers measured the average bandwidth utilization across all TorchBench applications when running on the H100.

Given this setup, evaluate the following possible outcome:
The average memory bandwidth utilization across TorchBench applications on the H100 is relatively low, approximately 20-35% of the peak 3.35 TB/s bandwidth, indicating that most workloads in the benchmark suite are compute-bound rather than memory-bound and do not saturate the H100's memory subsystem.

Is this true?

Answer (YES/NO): NO